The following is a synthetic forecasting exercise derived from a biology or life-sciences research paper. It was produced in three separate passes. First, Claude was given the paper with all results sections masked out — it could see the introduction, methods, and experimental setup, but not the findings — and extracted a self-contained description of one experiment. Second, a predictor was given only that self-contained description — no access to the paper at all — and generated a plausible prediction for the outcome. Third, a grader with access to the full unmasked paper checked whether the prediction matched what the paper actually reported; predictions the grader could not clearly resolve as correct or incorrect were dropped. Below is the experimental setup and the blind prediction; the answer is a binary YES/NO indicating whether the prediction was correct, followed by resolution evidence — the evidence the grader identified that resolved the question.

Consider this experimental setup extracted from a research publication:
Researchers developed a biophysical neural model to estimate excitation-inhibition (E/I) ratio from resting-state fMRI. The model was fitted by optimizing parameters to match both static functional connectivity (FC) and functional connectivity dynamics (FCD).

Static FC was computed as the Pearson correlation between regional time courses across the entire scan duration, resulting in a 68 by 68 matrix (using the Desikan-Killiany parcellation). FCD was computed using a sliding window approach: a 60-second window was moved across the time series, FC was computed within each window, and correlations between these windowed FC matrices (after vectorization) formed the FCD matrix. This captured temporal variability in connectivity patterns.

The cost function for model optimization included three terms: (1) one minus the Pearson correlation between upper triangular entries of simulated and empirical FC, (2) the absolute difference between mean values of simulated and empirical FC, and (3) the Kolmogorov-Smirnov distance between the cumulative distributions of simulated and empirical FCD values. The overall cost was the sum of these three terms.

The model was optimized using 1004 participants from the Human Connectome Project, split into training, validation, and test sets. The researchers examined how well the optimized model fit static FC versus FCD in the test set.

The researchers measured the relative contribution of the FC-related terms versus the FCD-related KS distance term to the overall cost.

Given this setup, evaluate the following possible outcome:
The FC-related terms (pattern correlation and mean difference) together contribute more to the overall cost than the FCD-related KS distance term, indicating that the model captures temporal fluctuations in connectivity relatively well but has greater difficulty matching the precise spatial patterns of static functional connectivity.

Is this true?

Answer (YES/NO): YES